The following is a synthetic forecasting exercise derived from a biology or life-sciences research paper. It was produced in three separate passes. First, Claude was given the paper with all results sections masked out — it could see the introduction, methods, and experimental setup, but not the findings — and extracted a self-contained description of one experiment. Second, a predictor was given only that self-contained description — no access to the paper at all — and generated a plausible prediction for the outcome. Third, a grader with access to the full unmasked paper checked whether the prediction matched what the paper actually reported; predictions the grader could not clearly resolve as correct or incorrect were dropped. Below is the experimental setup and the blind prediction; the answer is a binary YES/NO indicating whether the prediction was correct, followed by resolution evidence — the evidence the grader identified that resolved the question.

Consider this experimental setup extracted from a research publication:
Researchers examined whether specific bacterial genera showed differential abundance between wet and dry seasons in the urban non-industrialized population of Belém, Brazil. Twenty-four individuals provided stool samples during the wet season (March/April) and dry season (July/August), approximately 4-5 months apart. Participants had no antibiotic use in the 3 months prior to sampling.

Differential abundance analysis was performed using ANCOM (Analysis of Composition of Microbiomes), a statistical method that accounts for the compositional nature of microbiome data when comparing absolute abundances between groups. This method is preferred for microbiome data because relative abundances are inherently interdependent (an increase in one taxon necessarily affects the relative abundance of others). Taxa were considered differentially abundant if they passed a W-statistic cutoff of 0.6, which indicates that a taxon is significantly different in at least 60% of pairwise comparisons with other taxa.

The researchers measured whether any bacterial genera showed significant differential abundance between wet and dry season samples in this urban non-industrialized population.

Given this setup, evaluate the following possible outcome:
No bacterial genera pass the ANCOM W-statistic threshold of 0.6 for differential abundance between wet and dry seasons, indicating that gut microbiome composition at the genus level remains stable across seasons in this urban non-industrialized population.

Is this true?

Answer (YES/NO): YES